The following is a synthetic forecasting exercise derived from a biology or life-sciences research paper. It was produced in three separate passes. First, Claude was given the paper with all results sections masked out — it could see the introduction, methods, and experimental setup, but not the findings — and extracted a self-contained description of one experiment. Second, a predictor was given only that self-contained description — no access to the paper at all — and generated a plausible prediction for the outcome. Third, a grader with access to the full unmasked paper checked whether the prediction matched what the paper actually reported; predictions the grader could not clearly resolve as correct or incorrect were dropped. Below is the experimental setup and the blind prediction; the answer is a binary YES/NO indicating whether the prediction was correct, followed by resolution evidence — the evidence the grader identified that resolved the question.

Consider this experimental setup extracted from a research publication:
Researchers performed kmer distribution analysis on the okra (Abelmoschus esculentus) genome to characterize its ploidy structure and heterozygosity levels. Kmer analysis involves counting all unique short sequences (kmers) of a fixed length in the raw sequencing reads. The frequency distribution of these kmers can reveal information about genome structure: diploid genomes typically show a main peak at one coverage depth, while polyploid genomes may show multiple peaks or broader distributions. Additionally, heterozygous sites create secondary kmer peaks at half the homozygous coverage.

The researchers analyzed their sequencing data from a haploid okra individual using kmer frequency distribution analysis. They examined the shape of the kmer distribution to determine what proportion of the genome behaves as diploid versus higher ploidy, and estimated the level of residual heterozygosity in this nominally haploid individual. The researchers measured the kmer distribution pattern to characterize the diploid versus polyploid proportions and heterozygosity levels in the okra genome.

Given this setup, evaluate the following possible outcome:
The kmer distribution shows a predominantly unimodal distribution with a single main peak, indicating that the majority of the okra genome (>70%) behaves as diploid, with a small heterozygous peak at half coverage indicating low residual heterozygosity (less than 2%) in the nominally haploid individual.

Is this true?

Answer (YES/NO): NO